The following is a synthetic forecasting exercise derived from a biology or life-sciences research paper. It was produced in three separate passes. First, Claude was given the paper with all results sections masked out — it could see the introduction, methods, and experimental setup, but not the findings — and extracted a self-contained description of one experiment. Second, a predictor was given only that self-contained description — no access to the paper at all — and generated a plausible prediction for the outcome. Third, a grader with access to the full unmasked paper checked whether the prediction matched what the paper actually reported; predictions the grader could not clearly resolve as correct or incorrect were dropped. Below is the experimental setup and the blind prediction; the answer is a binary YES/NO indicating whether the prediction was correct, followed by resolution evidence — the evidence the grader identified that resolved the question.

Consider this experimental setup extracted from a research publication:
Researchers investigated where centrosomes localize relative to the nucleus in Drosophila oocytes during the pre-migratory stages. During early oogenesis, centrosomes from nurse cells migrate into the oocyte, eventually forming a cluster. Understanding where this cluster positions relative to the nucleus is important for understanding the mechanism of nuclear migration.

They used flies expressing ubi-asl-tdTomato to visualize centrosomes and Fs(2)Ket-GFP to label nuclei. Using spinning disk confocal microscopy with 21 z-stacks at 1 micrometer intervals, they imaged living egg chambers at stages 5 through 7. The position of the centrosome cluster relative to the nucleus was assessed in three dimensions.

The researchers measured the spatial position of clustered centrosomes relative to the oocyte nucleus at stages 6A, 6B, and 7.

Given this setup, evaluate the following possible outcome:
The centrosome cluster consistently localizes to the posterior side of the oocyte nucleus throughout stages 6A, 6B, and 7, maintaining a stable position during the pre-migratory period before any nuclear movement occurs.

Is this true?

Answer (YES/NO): NO